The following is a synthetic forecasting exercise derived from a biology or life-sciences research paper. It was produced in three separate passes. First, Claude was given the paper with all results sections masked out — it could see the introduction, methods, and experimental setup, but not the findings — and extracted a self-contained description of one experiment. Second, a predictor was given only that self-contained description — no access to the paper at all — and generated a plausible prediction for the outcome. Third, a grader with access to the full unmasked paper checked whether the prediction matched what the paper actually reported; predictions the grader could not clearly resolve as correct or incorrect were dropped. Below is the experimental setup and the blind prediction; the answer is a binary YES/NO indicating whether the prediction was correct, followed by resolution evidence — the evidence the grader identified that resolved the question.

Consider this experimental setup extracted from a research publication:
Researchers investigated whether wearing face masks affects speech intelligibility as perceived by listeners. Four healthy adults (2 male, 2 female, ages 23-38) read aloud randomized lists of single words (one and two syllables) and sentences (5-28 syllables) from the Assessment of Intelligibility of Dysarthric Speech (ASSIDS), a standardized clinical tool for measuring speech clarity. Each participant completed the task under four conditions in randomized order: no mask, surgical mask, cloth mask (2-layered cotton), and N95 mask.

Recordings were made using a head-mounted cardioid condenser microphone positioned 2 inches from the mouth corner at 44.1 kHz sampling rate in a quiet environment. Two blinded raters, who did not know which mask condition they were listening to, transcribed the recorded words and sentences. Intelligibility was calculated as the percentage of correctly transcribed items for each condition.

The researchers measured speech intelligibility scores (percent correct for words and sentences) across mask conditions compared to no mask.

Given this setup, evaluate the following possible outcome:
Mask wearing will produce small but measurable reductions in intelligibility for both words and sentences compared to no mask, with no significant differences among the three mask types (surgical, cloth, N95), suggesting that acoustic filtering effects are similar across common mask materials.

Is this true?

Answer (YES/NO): NO